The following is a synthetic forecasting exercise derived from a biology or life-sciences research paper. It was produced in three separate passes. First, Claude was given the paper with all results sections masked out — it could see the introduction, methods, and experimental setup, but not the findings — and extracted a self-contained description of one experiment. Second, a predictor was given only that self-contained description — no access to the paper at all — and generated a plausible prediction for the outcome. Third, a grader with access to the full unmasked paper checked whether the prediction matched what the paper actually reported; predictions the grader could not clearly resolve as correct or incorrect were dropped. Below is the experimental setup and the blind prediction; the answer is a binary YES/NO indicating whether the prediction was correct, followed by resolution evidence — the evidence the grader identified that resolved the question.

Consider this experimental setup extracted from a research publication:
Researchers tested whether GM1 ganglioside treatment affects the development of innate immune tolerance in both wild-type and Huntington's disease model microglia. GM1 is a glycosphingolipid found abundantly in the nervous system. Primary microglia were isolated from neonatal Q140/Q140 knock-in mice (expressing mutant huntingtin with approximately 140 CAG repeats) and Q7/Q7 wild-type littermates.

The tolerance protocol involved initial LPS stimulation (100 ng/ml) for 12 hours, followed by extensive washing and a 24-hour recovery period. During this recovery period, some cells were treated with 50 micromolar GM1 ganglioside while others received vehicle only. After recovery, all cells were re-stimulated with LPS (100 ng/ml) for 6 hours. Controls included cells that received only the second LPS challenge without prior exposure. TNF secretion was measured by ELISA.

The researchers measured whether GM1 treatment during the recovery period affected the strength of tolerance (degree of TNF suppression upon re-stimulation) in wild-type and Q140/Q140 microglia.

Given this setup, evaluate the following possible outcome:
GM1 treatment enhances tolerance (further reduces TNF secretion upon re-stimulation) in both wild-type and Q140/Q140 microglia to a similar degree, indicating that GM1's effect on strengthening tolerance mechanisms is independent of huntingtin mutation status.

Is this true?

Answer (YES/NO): YES